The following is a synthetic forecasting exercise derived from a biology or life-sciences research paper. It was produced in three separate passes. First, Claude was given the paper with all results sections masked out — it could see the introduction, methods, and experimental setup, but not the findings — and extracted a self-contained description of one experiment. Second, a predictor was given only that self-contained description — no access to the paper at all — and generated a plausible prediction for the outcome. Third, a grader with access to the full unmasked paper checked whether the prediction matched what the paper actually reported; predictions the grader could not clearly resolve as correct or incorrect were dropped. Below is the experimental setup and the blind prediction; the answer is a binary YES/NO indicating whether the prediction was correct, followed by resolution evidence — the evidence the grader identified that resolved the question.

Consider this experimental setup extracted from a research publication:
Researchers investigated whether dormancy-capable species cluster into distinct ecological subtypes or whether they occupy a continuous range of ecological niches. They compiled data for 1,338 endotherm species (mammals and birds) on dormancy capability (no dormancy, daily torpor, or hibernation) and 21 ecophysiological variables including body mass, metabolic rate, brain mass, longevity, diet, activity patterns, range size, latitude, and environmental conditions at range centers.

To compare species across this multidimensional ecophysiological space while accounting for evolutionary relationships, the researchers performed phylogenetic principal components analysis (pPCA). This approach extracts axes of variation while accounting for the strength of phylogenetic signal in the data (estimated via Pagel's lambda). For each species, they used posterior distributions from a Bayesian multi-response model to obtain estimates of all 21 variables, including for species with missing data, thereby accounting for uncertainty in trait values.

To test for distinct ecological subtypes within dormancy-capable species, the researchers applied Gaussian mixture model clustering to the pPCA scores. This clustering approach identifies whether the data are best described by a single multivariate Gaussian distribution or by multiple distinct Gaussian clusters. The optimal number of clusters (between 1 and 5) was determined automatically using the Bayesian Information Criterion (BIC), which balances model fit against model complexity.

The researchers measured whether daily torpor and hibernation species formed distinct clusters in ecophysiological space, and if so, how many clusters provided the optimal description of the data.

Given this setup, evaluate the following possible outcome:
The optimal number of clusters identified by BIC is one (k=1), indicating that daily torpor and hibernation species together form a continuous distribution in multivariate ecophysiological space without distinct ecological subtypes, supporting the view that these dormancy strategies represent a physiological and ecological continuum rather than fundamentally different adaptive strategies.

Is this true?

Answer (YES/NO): NO